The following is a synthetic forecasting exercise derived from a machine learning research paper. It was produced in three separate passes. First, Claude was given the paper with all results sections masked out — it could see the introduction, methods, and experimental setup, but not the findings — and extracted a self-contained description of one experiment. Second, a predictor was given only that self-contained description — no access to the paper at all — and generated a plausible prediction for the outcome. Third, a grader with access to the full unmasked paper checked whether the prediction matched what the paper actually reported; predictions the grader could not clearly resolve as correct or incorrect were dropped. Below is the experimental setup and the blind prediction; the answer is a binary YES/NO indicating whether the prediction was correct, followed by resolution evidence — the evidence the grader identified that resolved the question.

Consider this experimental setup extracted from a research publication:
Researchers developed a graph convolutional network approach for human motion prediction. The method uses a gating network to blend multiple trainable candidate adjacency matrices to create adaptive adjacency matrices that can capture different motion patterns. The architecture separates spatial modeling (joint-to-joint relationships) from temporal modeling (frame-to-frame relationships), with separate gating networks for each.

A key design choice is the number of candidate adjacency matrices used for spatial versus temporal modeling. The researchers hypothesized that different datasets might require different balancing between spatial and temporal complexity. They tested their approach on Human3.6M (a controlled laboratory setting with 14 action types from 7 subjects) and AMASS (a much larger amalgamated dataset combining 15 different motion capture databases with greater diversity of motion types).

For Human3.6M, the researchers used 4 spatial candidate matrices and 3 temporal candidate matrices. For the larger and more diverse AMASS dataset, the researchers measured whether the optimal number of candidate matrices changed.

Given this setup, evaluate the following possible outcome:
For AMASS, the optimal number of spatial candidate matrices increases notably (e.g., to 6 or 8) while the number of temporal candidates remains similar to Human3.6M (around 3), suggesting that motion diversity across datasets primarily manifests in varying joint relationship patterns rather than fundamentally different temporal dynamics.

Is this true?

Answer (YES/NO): NO